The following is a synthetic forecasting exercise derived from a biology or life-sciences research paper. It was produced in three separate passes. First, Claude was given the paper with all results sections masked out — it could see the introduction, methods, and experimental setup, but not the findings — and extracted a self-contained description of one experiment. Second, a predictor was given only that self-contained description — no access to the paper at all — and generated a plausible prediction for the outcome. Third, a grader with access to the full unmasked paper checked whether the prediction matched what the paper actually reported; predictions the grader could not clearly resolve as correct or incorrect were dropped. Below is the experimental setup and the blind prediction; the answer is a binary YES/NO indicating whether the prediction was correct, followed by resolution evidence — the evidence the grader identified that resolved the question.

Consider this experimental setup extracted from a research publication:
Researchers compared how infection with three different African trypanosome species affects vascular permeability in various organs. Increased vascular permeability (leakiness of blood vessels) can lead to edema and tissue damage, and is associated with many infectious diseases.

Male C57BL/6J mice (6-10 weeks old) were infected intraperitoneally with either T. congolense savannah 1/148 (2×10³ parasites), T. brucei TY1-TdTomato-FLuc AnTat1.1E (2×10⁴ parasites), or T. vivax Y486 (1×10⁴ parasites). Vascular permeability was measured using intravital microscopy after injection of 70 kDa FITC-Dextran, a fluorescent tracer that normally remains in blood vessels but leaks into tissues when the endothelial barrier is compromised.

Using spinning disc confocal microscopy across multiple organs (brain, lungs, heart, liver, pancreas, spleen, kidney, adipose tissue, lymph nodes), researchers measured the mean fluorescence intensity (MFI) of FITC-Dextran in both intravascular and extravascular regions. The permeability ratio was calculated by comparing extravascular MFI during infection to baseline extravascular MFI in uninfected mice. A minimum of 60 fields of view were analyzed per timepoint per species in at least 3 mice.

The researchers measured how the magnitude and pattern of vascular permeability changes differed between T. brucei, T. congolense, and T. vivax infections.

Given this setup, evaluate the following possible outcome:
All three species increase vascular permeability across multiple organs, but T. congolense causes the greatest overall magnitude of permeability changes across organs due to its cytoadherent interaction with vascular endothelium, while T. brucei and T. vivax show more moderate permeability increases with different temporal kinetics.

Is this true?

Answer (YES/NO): YES